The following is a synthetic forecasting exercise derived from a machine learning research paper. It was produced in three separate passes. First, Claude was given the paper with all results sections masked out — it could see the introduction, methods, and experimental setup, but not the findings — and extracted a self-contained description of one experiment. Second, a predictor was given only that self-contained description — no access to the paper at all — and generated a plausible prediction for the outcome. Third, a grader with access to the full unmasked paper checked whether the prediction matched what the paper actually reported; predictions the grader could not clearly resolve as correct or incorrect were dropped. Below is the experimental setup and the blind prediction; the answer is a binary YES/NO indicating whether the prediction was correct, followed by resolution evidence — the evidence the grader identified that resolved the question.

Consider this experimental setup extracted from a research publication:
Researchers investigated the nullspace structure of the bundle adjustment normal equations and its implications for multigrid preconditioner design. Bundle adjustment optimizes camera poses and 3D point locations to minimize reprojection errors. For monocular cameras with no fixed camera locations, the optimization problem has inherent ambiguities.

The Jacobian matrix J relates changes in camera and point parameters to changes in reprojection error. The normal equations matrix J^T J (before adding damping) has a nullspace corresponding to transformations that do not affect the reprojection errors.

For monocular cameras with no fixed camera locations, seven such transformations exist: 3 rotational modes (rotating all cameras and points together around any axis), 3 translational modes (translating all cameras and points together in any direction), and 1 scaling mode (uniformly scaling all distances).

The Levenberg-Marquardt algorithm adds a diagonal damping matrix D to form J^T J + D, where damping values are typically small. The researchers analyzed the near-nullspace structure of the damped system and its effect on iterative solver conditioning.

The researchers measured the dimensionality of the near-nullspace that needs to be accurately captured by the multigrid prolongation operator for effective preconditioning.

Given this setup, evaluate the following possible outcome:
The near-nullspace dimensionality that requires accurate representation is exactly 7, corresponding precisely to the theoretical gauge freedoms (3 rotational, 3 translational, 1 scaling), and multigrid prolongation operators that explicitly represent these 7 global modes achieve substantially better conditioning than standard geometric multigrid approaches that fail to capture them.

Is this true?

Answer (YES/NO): NO